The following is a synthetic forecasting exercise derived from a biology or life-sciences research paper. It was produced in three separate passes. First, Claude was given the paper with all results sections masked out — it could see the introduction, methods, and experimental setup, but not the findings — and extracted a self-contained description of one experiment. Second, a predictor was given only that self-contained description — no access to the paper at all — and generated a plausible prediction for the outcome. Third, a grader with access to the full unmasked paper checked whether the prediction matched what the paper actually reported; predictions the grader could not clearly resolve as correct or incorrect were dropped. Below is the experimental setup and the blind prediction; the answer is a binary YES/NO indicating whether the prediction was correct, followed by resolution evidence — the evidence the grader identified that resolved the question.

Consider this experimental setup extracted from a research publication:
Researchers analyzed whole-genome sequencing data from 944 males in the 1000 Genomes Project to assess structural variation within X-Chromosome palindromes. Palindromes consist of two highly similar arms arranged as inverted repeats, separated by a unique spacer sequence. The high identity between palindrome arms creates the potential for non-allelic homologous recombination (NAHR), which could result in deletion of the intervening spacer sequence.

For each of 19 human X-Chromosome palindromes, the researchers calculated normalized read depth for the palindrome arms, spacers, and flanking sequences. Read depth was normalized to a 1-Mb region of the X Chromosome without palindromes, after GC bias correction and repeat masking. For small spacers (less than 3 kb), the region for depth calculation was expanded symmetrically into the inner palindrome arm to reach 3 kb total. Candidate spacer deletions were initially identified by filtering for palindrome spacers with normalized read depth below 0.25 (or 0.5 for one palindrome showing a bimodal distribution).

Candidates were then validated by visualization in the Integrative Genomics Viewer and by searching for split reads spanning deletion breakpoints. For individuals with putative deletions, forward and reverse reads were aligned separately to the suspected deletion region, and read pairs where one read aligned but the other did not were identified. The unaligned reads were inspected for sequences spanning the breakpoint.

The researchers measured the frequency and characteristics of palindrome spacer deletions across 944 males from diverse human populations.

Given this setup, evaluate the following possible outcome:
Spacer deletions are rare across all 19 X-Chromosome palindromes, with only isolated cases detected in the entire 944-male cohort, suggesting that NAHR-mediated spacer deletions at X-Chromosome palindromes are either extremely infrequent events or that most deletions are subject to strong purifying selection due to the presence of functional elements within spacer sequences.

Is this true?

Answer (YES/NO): NO